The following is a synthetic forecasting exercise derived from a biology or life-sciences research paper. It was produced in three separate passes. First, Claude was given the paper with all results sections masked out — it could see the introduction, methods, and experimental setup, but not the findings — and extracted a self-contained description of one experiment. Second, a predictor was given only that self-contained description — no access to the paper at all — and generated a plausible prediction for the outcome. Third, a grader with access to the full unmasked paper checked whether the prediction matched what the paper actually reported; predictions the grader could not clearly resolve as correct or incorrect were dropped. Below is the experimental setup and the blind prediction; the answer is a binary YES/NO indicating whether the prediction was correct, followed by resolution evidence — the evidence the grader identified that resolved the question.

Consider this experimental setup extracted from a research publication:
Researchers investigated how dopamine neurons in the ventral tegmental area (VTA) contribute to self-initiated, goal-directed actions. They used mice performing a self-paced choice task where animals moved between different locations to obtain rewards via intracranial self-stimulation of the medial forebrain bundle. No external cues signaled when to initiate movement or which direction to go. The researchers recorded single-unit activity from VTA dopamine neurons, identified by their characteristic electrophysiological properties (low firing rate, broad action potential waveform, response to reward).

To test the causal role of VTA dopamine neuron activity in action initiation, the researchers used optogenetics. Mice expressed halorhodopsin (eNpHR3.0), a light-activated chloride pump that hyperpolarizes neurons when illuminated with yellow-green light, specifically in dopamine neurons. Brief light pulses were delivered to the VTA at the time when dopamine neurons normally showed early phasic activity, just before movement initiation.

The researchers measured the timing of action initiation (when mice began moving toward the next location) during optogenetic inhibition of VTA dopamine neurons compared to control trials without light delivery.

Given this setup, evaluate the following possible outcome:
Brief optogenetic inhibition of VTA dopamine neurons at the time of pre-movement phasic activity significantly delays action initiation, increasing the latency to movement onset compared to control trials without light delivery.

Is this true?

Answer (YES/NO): YES